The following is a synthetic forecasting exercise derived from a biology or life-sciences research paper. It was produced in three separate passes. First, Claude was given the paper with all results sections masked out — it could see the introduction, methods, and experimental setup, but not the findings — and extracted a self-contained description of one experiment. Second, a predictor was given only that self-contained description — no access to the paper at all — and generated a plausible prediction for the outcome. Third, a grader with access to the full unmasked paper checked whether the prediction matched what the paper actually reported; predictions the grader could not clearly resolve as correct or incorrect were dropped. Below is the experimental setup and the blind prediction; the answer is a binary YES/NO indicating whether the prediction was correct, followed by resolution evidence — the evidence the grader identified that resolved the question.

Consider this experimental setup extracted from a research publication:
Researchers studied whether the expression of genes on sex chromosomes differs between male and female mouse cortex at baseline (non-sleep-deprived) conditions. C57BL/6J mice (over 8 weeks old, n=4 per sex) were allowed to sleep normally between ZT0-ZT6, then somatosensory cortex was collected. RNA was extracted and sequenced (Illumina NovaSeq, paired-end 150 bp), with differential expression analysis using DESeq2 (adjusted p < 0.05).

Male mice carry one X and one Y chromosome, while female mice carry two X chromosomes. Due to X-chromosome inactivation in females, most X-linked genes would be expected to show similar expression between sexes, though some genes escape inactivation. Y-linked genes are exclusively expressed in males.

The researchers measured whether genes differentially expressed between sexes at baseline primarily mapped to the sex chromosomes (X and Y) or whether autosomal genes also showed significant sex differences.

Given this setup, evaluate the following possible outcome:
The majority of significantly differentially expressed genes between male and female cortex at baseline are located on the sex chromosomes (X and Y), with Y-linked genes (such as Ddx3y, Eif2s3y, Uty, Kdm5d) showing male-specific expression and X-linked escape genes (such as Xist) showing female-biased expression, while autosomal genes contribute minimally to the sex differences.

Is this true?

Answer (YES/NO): NO